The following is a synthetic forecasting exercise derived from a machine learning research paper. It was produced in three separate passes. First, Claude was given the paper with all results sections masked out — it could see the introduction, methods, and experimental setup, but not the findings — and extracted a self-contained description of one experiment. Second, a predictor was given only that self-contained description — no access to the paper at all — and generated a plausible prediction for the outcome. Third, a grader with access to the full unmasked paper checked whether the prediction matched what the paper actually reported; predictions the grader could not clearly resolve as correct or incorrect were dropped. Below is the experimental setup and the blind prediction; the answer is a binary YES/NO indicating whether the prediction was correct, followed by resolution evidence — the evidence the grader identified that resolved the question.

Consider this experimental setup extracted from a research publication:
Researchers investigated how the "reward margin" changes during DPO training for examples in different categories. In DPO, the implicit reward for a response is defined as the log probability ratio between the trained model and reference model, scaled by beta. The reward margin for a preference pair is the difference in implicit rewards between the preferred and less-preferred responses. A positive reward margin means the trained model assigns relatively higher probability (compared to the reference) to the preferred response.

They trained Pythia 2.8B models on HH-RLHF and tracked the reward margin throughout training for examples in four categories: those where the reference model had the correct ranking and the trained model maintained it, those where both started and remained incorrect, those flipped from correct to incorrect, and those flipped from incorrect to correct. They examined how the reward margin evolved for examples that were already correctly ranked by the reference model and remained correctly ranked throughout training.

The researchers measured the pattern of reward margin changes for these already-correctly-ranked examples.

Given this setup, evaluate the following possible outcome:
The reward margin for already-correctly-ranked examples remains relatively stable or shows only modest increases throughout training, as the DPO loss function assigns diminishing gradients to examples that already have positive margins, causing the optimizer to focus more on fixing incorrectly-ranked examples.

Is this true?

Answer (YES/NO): NO